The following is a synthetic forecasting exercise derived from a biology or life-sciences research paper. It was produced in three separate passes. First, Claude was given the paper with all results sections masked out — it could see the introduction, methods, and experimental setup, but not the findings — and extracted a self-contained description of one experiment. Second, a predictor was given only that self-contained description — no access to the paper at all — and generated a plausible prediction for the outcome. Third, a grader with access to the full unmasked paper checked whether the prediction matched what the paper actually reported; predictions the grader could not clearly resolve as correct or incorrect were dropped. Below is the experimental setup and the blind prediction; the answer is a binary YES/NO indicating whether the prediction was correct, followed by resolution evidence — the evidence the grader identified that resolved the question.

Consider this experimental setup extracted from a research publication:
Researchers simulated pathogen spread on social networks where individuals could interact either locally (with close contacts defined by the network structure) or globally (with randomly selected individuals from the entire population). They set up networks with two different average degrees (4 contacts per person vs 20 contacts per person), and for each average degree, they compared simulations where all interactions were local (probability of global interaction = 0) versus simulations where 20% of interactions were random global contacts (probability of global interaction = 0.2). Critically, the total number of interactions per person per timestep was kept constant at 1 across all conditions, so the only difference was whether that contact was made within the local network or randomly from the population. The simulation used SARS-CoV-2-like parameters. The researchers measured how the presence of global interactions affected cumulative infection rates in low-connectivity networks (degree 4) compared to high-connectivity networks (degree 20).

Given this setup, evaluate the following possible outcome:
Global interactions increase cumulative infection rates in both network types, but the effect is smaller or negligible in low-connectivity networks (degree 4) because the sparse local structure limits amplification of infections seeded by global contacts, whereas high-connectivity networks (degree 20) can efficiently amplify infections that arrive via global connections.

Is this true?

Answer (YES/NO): NO